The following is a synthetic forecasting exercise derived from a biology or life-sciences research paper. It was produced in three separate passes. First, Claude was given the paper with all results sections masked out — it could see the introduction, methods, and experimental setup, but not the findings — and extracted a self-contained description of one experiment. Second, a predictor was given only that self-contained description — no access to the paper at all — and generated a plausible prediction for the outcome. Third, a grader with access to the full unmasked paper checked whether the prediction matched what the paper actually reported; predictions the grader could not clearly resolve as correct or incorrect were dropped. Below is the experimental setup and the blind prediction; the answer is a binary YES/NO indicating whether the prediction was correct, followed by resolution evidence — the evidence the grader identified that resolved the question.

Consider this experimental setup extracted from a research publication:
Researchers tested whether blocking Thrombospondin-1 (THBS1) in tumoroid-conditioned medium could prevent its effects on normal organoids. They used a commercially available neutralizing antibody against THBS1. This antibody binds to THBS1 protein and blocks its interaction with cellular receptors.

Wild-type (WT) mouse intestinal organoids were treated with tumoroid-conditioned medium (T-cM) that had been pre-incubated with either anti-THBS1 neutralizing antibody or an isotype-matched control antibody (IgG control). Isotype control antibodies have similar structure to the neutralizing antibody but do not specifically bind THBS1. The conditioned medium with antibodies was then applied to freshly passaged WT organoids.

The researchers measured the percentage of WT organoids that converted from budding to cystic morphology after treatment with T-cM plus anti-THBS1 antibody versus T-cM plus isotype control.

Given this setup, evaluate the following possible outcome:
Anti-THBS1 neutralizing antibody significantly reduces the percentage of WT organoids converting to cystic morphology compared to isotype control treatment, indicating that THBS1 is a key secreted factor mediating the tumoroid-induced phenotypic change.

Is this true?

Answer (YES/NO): YES